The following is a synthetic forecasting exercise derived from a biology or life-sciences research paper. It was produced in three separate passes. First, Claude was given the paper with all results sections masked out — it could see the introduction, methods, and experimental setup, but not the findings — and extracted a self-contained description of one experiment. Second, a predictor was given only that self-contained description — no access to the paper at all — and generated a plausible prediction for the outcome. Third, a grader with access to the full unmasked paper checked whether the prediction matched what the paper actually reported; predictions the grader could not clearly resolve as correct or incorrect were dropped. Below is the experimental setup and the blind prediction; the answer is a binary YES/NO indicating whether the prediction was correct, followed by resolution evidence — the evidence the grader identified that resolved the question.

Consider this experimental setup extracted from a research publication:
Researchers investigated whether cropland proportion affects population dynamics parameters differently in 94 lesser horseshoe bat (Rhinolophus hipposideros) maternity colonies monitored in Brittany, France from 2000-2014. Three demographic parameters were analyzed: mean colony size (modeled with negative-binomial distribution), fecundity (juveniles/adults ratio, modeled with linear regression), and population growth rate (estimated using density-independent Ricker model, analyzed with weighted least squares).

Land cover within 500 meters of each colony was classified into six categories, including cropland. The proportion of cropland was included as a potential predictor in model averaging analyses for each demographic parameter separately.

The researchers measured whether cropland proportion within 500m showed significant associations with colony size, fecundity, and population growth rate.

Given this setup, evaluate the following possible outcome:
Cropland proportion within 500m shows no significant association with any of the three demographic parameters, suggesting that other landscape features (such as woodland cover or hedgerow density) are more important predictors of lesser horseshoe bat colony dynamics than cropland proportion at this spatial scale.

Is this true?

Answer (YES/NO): NO